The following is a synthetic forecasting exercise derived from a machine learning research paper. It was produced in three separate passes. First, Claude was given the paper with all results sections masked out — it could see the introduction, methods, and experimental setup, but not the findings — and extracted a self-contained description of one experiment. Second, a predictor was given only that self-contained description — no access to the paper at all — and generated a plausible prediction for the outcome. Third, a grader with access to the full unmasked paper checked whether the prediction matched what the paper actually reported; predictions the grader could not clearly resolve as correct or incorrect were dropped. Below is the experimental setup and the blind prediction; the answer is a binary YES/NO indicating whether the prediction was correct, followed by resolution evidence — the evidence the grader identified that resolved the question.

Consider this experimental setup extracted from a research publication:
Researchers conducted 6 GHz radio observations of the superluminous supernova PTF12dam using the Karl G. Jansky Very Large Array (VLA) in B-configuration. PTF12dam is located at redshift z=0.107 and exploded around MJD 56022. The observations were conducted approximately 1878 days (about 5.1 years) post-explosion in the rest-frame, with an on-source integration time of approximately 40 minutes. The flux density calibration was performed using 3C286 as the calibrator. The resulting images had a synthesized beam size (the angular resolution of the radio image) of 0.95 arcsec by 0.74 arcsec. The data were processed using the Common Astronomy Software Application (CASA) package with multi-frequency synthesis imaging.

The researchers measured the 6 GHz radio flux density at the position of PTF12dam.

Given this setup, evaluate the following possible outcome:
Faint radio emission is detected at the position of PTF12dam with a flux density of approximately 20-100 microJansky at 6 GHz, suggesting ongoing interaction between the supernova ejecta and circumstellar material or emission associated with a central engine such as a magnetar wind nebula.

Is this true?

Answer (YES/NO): NO